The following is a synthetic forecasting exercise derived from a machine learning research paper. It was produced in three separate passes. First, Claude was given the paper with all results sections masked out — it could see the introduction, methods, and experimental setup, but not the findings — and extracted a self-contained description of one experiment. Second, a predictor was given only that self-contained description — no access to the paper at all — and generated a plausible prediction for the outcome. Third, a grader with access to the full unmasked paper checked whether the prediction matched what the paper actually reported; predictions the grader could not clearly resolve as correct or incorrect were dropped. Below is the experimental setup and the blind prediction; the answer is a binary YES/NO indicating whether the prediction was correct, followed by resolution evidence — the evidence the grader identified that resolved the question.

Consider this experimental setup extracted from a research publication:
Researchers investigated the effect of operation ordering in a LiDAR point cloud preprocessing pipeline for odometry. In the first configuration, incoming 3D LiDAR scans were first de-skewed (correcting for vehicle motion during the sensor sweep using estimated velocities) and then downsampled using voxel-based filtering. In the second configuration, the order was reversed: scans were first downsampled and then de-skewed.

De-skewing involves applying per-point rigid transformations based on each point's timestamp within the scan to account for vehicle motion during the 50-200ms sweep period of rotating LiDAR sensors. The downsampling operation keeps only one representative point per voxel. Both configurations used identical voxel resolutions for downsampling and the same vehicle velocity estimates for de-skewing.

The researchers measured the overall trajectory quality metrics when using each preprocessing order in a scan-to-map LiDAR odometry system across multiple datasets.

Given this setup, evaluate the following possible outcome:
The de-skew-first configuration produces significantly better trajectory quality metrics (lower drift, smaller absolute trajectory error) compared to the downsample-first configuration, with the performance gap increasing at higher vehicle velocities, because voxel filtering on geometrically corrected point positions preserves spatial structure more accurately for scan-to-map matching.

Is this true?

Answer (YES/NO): NO